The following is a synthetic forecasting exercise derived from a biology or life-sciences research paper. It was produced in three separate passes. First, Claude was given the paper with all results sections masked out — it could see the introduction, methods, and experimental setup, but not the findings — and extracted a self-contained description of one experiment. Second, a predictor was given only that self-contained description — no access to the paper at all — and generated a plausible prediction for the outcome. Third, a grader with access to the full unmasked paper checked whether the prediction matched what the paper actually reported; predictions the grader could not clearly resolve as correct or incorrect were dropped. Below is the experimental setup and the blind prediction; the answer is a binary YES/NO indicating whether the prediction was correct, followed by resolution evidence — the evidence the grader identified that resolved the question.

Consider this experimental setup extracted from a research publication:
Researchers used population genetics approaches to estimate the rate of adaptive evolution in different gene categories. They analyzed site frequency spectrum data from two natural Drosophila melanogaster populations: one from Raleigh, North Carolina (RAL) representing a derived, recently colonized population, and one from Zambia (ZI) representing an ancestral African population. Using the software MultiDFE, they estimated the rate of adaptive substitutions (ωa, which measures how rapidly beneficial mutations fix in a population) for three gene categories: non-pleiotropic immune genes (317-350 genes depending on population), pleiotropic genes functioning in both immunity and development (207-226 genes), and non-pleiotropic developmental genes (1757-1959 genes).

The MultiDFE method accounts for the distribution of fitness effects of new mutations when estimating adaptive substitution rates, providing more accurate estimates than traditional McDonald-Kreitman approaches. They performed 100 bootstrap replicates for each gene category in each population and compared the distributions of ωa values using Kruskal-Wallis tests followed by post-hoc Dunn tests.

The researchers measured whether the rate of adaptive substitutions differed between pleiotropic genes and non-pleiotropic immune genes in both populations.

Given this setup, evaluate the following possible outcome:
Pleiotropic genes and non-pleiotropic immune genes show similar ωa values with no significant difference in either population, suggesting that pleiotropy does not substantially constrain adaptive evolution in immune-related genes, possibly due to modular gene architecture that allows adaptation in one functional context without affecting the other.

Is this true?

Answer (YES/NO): NO